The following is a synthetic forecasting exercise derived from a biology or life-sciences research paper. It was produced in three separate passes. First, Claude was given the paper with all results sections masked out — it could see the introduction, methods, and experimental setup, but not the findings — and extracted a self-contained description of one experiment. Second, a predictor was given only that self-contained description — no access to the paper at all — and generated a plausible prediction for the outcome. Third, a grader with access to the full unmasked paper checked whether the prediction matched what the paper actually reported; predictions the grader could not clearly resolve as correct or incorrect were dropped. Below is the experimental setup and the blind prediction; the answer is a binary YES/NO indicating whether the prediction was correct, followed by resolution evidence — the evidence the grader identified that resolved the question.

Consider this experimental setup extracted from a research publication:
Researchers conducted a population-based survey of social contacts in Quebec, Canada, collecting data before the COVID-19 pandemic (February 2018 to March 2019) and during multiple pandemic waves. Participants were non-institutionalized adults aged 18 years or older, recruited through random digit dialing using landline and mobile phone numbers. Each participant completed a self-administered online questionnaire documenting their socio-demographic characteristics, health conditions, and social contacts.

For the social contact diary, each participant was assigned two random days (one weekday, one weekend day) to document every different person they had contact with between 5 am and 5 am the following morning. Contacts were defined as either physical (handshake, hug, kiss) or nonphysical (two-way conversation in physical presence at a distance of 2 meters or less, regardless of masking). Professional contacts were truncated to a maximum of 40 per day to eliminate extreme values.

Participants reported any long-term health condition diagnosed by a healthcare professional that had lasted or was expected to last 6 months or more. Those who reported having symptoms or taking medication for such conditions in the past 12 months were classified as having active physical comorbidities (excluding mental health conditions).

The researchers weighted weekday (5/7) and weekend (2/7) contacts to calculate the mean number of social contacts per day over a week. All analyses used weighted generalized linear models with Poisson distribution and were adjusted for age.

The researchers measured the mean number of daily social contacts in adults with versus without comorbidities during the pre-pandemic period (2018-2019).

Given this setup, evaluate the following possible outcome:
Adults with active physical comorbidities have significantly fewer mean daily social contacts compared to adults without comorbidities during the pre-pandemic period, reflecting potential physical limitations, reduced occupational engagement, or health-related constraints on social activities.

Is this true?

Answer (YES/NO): YES